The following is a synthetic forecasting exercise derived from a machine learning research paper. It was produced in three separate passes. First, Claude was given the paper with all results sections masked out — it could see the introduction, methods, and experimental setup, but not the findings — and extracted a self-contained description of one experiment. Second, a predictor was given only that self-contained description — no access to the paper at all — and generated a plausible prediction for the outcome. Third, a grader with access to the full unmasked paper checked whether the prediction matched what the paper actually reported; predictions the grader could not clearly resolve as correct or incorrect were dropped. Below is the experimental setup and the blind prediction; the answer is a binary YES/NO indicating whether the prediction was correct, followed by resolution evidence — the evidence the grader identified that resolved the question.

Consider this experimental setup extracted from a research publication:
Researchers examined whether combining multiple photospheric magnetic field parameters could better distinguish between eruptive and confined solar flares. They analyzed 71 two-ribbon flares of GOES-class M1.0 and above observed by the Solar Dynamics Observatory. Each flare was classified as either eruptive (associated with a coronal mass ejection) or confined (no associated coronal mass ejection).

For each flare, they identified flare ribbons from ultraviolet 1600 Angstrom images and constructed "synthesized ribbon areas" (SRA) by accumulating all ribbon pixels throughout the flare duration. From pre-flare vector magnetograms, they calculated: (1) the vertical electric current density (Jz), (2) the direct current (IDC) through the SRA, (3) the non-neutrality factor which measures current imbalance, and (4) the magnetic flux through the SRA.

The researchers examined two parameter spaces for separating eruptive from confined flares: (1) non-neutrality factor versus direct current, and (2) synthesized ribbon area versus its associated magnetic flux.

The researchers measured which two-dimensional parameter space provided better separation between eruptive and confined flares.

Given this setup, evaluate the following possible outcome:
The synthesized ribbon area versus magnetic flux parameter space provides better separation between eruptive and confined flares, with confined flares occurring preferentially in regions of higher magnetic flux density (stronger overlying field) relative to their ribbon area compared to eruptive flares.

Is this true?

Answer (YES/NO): NO